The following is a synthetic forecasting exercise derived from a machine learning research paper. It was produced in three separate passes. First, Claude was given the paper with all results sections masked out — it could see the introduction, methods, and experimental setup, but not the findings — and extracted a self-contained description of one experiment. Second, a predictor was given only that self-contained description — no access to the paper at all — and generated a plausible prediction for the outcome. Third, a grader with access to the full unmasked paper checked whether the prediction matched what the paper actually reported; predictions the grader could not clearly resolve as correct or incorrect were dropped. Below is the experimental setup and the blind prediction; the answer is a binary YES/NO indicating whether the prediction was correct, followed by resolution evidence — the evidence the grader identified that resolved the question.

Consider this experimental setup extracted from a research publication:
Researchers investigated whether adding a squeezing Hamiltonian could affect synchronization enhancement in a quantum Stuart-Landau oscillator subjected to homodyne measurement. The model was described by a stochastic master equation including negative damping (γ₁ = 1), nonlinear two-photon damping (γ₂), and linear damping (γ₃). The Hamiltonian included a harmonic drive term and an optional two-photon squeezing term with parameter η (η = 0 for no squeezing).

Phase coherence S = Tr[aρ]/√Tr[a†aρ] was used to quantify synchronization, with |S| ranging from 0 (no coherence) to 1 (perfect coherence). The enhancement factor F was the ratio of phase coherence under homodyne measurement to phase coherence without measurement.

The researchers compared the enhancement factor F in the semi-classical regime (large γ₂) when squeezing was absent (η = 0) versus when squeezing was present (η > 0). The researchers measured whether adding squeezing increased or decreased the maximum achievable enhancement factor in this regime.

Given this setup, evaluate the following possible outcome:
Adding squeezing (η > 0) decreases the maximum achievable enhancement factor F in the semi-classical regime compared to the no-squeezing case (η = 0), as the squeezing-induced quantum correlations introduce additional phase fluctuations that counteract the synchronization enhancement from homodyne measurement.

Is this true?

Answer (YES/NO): NO